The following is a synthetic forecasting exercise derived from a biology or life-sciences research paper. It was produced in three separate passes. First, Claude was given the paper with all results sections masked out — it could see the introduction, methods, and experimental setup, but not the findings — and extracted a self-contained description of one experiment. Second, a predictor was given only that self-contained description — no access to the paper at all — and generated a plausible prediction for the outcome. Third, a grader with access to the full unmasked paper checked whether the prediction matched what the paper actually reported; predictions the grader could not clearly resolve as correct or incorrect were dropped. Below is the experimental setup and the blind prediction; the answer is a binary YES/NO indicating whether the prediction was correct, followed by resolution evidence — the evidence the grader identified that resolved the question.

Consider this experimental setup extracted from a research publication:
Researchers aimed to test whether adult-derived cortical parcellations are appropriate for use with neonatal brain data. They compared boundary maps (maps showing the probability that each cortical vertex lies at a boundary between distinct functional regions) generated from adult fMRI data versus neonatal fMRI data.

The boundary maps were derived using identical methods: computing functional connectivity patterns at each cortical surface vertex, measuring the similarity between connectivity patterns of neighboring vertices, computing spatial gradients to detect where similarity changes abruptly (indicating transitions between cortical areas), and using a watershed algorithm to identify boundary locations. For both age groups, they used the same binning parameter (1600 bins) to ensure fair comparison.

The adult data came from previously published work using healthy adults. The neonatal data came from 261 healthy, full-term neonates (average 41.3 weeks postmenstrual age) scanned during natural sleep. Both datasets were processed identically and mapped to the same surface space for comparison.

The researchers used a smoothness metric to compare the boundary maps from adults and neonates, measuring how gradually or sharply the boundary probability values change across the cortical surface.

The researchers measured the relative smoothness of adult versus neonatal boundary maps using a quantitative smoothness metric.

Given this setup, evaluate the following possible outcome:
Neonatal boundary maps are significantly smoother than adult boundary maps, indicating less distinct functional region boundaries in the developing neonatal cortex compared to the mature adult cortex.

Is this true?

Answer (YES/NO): NO